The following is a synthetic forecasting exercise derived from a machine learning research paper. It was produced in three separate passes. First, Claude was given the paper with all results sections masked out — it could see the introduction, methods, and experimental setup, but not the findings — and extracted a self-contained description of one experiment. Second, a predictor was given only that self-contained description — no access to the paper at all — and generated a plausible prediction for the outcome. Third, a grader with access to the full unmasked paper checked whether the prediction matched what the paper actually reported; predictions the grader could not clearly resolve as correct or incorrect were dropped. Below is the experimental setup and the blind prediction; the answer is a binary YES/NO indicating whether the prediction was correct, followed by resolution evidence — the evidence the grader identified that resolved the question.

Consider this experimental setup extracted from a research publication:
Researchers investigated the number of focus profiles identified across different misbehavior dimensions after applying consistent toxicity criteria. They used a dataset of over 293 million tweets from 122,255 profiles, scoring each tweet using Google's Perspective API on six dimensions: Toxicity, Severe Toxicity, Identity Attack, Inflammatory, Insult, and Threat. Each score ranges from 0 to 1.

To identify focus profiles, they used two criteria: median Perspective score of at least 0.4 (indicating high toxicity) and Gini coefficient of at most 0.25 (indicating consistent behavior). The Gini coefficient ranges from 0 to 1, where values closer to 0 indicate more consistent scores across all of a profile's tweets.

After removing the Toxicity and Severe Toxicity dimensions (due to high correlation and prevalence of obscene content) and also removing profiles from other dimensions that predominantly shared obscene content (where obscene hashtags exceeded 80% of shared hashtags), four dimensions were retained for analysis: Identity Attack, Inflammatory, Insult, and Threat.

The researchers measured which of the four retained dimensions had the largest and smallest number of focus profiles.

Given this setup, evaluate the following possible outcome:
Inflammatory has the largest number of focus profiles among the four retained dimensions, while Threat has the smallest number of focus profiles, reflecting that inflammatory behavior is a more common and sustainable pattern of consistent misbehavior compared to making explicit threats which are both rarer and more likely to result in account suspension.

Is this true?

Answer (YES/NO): YES